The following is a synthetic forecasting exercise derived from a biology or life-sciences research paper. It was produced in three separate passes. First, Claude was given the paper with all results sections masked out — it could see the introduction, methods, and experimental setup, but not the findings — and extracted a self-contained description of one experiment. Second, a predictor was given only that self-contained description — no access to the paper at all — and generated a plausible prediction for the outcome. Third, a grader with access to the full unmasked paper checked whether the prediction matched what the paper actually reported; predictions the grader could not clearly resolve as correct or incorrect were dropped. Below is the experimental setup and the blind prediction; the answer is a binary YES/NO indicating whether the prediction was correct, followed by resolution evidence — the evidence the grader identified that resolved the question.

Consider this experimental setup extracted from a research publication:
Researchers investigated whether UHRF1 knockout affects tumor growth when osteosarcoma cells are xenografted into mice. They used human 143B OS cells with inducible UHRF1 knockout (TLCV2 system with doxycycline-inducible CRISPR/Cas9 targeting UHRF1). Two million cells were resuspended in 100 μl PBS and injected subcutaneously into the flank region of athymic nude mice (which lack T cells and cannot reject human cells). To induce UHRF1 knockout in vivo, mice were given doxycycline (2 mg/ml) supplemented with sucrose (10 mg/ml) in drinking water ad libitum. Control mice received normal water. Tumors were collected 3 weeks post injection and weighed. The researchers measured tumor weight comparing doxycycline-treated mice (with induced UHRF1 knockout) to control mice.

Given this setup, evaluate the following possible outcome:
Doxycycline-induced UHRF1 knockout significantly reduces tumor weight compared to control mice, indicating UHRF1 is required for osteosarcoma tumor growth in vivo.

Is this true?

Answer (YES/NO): YES